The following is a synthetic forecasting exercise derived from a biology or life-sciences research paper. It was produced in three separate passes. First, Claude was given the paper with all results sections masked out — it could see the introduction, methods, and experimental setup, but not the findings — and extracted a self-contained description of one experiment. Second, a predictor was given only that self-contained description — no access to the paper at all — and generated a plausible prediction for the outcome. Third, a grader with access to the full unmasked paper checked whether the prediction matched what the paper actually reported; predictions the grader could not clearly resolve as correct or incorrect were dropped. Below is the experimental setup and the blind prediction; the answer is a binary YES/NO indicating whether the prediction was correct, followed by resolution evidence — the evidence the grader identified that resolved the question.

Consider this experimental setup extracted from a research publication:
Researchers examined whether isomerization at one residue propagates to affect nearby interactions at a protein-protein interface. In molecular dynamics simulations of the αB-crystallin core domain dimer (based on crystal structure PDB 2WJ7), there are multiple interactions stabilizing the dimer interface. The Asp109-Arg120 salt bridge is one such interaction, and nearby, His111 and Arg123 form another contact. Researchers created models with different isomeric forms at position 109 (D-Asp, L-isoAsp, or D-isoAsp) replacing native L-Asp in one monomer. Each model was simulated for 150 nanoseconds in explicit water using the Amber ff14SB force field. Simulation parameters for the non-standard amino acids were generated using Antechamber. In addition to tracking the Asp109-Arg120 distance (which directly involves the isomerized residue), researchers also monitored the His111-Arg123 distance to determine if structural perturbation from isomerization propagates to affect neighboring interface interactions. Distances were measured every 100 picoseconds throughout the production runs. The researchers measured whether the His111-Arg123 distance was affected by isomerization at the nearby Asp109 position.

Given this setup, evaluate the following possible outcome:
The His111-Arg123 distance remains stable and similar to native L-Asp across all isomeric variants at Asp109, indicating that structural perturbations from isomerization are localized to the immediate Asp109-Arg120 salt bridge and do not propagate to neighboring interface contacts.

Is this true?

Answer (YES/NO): NO